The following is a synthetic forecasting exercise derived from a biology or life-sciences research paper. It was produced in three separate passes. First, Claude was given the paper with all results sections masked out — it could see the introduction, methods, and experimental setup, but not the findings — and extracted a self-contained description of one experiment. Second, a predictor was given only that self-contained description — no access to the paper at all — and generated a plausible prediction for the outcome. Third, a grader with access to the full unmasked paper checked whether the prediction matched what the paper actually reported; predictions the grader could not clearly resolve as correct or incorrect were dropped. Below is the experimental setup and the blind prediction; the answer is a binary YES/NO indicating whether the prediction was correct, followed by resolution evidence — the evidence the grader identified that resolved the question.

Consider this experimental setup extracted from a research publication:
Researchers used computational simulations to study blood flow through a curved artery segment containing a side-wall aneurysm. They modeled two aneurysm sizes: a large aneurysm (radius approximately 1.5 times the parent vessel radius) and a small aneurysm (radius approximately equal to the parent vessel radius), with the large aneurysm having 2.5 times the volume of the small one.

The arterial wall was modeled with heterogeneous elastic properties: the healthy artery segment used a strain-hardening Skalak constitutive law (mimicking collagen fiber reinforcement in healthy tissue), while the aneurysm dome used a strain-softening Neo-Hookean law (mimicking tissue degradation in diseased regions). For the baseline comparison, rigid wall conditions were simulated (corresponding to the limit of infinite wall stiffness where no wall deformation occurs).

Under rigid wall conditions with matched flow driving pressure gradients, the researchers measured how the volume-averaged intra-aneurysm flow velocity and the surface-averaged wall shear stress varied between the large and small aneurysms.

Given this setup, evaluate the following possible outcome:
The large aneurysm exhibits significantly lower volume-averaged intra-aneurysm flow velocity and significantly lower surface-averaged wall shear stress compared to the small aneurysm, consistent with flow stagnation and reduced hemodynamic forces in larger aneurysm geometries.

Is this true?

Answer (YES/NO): YES